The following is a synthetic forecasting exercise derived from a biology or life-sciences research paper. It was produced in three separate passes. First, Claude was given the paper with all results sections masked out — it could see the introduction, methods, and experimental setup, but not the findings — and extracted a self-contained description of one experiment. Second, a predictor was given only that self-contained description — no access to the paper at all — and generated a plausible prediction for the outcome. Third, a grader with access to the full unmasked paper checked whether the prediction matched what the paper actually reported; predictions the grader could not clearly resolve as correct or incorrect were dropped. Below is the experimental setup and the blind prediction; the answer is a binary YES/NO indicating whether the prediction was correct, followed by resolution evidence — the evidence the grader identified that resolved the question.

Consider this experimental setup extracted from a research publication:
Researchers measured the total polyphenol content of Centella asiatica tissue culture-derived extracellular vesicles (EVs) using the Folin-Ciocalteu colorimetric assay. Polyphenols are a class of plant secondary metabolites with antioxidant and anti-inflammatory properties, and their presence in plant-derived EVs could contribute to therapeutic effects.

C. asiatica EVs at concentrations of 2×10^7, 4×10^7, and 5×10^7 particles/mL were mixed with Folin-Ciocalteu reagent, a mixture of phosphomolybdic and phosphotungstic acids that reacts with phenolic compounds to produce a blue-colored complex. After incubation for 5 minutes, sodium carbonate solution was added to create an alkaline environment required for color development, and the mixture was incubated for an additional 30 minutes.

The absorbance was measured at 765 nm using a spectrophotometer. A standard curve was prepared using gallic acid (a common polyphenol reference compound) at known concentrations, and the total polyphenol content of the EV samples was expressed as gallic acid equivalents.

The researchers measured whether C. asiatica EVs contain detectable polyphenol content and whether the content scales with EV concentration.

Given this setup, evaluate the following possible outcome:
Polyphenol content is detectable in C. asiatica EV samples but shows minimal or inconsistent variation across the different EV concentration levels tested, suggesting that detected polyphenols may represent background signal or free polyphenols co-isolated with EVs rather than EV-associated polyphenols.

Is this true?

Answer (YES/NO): NO